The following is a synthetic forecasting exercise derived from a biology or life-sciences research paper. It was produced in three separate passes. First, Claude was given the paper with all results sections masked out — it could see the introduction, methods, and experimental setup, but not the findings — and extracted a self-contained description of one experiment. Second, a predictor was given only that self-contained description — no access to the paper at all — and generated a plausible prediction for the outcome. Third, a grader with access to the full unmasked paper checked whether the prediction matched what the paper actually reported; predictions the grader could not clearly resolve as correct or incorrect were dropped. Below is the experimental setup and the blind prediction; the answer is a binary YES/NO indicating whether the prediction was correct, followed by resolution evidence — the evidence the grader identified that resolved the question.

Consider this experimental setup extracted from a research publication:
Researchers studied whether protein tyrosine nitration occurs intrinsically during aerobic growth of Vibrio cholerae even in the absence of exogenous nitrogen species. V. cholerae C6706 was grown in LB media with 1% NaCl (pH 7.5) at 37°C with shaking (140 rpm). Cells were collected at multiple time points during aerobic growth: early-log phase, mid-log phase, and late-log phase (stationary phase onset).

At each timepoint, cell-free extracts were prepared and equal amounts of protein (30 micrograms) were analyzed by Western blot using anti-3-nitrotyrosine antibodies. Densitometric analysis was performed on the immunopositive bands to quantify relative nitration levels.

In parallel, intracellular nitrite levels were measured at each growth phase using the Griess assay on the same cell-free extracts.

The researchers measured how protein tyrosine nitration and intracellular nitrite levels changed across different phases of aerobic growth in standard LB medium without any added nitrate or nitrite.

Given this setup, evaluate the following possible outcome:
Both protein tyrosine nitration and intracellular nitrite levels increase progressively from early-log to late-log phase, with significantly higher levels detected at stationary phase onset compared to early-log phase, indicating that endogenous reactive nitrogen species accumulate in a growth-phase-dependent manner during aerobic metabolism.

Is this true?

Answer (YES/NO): NO